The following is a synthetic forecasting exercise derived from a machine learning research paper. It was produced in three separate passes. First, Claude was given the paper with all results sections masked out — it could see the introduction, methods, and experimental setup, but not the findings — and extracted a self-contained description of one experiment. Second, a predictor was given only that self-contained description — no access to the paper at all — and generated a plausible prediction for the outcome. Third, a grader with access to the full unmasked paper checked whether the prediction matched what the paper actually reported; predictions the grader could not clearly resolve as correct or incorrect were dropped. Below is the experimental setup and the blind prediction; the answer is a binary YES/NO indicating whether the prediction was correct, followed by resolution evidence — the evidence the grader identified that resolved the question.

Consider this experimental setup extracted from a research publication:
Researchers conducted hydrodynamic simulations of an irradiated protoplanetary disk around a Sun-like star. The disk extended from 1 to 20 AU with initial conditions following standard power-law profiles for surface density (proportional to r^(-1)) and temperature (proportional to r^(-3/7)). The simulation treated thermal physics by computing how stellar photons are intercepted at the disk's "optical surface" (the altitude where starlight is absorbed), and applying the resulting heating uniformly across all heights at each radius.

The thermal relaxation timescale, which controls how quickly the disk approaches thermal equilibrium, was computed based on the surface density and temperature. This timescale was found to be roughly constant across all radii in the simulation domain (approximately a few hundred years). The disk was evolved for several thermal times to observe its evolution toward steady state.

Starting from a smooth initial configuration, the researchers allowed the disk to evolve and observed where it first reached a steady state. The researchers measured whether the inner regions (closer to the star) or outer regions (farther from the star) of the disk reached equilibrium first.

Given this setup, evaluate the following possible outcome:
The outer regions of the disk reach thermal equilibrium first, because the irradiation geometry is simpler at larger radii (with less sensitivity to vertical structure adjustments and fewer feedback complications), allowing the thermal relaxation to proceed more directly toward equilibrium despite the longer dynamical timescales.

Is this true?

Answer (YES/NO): NO